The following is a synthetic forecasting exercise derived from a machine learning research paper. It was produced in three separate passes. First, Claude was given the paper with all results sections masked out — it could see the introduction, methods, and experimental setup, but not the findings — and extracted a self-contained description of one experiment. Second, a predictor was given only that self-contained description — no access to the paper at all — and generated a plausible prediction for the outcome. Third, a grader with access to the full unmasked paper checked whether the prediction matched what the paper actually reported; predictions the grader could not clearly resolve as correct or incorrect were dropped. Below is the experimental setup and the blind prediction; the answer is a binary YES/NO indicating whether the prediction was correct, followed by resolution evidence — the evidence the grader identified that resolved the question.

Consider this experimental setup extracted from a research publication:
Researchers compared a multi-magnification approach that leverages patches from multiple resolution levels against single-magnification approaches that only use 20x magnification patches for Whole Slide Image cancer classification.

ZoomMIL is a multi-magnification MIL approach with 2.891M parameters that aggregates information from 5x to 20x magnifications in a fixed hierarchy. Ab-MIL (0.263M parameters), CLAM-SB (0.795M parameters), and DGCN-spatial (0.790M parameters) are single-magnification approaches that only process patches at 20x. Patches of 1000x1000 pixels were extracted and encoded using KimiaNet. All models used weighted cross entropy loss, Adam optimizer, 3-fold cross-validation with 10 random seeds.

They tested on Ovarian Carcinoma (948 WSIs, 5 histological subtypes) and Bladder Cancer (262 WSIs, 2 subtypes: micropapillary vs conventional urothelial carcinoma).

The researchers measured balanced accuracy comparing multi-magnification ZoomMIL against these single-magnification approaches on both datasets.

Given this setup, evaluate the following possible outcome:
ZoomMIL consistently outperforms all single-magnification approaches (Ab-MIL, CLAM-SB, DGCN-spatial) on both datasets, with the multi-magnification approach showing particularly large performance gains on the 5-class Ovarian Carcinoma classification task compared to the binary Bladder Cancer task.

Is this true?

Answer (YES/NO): NO